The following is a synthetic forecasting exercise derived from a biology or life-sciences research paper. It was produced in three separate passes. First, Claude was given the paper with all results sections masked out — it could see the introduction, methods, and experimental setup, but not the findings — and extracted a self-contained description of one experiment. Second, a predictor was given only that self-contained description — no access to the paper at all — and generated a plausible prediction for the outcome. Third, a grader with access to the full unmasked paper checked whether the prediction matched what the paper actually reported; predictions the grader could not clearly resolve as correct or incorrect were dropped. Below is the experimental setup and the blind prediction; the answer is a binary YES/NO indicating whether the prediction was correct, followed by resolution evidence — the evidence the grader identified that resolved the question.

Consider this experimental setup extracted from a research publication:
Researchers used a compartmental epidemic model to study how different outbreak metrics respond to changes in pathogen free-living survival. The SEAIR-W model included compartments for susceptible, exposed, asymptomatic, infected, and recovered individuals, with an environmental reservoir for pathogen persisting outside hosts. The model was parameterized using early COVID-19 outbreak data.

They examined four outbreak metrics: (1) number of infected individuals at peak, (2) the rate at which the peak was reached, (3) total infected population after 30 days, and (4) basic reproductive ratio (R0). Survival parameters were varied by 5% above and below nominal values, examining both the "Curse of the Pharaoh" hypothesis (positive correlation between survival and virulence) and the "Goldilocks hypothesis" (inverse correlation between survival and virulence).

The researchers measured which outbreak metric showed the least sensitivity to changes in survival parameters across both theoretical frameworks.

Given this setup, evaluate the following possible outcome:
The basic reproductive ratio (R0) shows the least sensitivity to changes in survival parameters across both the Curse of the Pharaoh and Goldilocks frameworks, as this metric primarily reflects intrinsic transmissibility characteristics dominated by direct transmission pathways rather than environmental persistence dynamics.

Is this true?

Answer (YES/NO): NO